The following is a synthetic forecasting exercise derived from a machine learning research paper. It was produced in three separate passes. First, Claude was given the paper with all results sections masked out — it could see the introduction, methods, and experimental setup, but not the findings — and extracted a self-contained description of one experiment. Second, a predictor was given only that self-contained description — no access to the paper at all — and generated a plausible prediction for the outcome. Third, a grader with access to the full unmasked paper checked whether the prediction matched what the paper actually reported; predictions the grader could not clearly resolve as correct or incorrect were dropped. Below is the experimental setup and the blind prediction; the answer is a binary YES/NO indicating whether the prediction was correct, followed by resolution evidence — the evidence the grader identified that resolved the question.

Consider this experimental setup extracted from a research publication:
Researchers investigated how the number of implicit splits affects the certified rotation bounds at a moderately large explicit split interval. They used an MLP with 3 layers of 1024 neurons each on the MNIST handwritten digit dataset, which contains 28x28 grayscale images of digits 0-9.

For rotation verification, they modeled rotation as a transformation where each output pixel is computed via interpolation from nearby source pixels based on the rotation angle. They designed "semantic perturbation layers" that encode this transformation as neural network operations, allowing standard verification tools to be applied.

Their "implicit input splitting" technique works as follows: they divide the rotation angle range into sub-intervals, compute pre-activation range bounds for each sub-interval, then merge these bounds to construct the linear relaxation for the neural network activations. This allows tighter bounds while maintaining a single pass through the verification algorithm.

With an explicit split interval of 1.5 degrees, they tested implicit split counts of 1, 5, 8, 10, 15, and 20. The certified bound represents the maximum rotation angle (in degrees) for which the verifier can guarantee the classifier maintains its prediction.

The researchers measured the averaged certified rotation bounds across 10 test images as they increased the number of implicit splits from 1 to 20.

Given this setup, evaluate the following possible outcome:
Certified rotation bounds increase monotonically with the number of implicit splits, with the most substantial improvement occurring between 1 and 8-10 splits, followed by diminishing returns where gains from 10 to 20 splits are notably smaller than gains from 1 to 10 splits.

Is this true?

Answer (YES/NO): YES